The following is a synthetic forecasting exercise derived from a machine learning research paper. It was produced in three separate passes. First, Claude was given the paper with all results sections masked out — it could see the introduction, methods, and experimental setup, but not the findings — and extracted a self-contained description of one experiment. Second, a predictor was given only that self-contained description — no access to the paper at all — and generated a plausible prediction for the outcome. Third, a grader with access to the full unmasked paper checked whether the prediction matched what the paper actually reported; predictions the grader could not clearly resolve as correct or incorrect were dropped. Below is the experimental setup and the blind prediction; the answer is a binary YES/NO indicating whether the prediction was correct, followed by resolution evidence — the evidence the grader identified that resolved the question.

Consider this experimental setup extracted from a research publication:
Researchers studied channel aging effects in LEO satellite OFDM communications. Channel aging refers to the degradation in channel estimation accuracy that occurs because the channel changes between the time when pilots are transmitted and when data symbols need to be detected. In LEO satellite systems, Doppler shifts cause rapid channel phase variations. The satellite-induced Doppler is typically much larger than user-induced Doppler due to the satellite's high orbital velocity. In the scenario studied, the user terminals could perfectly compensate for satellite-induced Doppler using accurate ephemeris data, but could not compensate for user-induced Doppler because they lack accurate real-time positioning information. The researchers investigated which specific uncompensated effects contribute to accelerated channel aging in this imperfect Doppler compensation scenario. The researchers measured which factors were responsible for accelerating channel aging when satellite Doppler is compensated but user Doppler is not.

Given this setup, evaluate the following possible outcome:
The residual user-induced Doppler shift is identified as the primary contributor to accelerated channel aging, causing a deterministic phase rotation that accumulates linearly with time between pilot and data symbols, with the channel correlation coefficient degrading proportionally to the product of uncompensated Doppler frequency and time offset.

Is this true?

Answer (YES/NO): NO